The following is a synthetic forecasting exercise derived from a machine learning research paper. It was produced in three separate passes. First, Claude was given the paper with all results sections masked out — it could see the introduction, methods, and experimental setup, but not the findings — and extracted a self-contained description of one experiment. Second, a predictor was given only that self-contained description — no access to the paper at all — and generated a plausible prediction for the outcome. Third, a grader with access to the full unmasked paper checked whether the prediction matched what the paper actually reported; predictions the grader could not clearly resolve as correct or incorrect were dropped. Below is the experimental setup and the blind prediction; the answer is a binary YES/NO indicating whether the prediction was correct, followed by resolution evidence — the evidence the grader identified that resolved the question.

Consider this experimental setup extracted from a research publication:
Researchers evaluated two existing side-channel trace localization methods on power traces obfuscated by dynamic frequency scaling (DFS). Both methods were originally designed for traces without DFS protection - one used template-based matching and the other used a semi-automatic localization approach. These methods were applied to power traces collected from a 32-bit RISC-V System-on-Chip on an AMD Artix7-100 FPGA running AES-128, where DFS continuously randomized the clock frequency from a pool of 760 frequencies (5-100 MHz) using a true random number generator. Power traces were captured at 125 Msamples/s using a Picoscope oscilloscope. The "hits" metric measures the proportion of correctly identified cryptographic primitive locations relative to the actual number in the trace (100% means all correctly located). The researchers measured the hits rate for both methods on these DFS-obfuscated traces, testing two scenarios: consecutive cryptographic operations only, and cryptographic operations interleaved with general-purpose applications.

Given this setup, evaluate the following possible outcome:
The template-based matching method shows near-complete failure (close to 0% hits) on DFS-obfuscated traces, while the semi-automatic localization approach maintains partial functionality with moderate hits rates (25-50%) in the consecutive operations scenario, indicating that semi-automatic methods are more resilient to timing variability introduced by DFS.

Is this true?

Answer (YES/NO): NO